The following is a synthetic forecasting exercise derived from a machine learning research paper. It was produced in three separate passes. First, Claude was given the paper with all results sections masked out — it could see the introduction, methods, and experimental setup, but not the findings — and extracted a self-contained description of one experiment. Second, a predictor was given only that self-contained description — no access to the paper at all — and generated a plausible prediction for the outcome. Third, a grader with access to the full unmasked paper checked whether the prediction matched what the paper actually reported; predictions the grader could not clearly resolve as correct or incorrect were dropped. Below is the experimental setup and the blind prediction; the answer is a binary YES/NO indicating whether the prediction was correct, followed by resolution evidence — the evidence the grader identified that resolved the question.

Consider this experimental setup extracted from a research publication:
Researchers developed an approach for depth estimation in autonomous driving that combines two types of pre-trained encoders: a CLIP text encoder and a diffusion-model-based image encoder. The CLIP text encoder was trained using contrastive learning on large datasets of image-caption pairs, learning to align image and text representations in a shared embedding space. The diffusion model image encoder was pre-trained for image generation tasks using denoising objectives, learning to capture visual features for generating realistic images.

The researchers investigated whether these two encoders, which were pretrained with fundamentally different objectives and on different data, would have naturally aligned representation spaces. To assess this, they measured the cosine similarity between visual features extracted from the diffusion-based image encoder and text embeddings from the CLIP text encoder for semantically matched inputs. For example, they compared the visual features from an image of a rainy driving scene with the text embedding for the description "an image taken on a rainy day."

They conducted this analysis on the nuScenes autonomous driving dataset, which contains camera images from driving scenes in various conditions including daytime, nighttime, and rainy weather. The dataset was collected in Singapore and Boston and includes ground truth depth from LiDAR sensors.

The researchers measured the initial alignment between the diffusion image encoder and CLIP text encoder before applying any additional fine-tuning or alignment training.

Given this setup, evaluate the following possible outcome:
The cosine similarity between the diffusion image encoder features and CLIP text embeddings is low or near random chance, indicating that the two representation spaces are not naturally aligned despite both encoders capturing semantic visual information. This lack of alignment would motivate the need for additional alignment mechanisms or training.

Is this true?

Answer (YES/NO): YES